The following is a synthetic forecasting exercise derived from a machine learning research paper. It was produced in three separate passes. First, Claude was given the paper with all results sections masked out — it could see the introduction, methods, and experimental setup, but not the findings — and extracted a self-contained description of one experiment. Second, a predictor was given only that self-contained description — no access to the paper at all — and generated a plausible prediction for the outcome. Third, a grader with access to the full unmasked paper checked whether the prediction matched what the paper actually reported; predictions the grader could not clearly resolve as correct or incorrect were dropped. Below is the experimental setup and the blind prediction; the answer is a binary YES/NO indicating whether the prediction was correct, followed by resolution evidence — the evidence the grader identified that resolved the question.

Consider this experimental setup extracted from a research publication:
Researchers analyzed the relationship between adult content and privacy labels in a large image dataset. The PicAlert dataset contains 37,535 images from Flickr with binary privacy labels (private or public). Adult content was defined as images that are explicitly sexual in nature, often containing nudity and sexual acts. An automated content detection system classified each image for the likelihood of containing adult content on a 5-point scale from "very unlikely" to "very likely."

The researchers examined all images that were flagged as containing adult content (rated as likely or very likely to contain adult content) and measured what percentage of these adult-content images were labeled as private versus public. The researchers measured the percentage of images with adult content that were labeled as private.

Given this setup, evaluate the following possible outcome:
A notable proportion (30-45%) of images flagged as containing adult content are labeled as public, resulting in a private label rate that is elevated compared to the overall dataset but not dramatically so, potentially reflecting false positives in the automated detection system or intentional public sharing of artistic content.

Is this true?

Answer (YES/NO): NO